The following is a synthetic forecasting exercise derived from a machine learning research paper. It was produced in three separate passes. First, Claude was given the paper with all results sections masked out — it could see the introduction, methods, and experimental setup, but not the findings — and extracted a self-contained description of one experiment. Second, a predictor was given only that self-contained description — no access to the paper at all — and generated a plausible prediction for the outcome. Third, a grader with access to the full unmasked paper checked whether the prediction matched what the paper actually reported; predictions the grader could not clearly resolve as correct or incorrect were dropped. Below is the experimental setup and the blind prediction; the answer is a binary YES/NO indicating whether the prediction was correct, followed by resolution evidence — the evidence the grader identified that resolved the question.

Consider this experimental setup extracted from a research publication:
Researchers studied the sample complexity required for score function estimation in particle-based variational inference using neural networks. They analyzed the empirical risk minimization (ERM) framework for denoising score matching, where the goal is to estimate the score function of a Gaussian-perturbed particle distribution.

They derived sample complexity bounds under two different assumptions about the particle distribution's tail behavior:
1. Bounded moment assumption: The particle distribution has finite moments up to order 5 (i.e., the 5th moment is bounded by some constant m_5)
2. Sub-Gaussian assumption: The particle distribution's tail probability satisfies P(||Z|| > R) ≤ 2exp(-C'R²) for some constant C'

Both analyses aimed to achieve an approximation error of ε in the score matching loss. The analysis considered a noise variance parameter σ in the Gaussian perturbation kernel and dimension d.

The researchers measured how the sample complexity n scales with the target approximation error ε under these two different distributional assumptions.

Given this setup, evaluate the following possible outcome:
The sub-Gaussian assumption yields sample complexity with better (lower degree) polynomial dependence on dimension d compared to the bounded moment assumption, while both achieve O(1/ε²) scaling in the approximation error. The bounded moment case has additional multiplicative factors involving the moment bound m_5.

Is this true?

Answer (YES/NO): NO